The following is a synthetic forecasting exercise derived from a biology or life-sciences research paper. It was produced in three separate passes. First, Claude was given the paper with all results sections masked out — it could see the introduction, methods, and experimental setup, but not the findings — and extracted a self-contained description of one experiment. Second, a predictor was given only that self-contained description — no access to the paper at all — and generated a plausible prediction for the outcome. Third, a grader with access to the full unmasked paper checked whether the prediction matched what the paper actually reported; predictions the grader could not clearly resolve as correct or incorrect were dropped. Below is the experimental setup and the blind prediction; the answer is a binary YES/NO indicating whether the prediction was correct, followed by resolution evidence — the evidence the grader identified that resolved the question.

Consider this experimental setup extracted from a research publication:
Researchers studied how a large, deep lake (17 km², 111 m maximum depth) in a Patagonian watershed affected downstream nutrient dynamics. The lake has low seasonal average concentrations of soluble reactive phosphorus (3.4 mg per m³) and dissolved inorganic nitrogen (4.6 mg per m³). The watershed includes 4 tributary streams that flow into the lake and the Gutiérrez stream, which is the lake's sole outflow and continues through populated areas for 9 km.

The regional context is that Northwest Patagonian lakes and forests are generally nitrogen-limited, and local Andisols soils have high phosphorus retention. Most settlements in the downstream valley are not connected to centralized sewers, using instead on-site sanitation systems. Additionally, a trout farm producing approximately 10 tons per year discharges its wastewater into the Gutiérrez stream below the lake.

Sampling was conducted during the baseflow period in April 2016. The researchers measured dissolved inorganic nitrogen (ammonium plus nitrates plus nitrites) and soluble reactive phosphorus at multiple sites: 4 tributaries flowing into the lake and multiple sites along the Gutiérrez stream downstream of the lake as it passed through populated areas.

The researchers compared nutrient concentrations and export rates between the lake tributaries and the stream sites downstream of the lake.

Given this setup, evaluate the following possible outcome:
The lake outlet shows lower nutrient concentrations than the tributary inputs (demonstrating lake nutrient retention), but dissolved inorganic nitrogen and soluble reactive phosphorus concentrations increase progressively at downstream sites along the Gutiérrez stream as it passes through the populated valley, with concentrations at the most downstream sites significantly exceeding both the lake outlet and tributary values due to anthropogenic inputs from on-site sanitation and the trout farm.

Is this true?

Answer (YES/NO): NO